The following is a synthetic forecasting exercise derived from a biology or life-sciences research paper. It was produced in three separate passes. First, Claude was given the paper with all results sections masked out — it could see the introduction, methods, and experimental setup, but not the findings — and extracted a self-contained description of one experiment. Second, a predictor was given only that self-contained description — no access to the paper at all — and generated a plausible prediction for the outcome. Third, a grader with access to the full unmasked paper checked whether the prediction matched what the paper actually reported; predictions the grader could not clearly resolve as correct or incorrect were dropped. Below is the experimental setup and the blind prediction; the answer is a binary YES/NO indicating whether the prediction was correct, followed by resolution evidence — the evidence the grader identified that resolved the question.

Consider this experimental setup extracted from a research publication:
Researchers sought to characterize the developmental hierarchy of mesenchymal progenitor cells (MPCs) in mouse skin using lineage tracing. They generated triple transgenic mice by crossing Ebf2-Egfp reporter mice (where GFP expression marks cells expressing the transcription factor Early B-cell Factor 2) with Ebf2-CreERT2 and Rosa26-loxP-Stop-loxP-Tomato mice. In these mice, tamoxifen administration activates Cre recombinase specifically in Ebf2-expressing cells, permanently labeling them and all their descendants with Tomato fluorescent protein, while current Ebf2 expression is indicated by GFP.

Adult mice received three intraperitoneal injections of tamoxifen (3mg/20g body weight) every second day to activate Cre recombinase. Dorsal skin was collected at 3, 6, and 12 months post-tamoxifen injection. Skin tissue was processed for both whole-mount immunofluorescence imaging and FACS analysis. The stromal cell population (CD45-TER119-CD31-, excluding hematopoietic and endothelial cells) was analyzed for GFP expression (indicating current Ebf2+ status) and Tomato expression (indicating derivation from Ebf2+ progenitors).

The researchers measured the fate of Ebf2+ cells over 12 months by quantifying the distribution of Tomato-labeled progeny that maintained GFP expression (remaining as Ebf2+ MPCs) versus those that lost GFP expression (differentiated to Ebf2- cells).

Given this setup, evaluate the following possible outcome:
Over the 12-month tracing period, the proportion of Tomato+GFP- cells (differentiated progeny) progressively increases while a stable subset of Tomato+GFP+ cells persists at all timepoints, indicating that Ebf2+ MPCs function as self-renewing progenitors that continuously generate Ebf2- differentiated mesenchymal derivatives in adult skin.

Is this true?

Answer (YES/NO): NO